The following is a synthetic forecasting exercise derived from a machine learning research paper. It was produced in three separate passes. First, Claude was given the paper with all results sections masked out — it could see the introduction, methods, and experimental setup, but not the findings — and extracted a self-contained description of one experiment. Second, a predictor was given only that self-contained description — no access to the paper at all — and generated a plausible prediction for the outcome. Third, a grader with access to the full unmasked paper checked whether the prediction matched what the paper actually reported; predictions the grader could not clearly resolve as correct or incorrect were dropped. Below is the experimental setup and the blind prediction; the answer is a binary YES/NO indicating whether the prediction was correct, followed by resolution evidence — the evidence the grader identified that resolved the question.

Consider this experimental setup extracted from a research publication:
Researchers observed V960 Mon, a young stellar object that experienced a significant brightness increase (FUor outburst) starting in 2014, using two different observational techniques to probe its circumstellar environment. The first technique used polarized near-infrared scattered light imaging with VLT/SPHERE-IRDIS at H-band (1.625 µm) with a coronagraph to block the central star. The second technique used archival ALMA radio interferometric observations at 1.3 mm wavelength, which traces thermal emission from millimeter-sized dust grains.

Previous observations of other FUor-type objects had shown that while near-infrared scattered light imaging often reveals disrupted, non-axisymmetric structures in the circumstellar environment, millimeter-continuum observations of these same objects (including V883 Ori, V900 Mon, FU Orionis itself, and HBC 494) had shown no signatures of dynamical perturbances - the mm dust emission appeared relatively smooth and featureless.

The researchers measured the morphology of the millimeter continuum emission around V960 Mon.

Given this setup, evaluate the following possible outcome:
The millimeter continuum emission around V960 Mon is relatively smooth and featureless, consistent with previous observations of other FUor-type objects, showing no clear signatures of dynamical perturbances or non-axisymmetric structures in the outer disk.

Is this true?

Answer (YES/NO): NO